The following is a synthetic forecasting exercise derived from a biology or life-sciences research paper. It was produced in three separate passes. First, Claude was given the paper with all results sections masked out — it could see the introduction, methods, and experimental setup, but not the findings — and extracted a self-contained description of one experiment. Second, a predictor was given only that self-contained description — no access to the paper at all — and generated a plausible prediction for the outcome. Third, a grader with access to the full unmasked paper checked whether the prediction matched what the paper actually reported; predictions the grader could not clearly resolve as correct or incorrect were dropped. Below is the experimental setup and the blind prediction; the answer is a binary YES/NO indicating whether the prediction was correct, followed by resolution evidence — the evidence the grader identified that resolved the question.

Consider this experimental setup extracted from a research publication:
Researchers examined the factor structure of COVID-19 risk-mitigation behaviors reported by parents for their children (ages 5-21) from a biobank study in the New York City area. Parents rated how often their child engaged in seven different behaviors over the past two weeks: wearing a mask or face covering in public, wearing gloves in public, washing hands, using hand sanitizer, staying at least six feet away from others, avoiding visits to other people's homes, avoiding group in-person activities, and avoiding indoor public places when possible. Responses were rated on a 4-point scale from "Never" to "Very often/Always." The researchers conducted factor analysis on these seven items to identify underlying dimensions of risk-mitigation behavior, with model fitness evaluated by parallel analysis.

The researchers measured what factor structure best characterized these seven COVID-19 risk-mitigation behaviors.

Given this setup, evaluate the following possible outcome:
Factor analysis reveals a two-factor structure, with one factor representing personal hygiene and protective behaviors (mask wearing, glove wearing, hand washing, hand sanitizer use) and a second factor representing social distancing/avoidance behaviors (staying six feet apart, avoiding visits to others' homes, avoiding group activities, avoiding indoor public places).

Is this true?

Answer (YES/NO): NO